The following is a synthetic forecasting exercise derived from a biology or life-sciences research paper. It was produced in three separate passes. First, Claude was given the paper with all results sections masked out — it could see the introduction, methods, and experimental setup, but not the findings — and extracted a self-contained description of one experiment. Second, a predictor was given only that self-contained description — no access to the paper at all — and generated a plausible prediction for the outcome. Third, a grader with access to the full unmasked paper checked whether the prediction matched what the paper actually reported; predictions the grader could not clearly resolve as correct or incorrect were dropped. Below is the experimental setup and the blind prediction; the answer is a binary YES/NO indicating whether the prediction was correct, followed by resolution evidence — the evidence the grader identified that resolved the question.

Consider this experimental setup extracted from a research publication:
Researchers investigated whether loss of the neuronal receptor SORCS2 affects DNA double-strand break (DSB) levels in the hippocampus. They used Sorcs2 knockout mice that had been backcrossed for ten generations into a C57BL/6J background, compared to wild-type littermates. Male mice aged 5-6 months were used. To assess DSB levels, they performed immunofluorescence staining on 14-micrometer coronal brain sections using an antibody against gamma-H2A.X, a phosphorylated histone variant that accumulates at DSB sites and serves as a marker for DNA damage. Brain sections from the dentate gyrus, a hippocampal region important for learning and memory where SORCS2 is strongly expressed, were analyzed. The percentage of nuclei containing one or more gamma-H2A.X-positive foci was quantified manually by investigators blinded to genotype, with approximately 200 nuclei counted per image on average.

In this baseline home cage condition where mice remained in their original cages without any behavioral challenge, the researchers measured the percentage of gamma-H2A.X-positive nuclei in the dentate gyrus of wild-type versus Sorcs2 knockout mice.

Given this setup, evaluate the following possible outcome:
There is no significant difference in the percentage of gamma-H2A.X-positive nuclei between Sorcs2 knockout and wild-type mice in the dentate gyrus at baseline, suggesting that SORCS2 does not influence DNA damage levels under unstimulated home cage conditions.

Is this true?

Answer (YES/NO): NO